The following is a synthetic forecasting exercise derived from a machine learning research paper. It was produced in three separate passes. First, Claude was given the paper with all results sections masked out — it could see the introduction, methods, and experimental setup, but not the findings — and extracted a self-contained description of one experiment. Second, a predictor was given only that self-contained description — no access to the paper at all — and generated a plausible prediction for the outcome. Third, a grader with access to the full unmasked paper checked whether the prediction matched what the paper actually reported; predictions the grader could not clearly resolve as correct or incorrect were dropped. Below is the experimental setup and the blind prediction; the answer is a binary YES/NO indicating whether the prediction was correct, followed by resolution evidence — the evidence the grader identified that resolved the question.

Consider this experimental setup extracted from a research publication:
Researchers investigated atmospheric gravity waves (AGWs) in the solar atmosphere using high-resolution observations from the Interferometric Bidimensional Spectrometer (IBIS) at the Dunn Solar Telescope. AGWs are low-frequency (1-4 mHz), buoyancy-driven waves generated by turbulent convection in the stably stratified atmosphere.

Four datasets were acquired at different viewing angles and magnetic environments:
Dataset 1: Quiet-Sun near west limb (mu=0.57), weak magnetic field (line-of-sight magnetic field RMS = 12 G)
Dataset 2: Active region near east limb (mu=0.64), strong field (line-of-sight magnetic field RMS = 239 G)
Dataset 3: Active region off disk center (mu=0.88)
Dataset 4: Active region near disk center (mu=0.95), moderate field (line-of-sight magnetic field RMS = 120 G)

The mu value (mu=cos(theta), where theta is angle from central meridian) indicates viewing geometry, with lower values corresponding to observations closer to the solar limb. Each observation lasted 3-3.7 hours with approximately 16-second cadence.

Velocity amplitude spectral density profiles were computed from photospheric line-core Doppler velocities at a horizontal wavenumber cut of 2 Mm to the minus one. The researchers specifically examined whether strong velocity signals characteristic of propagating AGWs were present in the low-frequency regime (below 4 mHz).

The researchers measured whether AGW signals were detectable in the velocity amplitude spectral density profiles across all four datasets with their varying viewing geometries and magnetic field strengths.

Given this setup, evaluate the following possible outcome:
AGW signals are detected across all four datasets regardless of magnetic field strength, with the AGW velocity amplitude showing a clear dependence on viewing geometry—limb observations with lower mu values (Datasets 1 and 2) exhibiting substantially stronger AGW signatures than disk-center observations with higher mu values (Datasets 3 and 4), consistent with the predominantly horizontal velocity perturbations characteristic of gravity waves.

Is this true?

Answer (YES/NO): NO